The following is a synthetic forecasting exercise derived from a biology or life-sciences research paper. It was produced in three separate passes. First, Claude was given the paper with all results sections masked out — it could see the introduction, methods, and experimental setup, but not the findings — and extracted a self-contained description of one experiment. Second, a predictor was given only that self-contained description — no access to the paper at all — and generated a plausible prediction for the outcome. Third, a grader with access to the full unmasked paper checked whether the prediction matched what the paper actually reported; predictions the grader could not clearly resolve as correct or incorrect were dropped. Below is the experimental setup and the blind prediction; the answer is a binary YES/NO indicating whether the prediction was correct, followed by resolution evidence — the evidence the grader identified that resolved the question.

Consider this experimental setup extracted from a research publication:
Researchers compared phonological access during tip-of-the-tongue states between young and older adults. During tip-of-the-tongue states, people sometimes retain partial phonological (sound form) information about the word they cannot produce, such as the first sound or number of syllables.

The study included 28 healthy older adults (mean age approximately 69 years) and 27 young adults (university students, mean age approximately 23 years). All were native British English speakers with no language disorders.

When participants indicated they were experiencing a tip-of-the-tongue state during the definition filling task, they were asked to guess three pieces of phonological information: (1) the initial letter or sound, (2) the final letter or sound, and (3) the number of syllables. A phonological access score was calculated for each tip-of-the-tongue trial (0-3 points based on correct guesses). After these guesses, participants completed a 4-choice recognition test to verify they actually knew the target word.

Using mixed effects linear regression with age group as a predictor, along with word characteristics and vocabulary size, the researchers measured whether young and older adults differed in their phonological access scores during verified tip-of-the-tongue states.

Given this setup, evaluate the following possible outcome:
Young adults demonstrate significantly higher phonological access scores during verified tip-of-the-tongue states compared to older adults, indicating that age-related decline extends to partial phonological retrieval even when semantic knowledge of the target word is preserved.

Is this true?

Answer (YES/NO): YES